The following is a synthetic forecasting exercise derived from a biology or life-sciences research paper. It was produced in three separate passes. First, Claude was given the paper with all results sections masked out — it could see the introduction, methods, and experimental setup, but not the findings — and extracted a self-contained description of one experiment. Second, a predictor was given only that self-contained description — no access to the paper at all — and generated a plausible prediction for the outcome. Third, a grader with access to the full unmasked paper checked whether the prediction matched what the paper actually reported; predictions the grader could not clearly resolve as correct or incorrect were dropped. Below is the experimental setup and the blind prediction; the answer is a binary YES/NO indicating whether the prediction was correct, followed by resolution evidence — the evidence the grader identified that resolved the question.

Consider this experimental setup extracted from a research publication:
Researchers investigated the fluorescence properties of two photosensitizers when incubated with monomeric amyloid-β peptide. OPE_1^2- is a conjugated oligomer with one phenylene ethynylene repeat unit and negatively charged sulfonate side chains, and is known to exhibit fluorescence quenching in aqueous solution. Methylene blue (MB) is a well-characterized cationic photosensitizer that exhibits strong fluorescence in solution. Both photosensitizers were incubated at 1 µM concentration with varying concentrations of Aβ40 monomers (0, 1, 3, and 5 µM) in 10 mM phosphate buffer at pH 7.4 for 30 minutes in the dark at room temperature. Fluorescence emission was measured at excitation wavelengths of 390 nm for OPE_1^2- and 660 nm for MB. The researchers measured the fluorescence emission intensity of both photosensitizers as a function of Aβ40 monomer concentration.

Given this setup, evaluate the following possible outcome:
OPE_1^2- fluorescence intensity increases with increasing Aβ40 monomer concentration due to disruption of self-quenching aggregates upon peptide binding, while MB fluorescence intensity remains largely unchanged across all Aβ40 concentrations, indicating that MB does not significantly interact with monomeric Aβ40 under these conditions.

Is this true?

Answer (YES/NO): NO